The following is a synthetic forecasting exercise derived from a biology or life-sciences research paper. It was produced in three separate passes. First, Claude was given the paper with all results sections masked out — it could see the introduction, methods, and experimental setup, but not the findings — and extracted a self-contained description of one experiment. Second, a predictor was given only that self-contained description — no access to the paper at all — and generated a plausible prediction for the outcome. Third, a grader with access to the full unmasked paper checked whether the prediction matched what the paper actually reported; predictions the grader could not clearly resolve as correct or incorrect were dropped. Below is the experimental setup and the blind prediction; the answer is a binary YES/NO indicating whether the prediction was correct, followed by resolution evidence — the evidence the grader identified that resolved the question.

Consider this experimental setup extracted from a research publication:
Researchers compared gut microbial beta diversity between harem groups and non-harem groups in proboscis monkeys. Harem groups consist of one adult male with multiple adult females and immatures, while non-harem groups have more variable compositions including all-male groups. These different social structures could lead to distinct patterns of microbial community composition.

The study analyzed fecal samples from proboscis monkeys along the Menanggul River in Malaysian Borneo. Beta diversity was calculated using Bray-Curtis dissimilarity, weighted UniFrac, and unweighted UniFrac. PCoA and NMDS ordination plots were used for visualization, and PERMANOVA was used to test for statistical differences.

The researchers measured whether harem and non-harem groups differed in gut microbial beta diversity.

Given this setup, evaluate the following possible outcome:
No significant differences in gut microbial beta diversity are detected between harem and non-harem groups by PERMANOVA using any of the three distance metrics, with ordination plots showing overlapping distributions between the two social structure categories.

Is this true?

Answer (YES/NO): NO